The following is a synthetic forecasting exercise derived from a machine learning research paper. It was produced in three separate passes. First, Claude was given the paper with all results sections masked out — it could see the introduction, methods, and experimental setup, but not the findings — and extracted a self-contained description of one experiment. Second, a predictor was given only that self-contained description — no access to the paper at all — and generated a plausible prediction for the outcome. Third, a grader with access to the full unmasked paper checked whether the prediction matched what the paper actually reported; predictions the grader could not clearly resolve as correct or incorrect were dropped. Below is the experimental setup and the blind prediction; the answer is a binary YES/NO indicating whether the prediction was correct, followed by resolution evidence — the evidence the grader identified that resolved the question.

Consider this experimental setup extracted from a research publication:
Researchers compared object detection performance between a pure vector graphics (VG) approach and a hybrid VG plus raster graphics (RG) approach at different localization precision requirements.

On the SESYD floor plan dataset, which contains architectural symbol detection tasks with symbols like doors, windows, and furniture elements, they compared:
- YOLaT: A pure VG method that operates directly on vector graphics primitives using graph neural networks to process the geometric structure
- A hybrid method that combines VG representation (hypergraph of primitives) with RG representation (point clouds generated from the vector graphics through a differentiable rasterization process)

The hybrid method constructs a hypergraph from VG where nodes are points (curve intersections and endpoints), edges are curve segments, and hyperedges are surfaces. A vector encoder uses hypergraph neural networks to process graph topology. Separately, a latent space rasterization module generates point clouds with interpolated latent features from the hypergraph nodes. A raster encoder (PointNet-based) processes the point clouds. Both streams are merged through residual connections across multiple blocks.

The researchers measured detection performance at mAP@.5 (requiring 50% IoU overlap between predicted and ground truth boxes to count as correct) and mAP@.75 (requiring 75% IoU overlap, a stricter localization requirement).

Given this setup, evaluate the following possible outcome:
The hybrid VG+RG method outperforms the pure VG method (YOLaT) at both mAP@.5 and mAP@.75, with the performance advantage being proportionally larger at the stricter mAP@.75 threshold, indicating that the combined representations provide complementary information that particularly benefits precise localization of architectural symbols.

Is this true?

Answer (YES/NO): NO